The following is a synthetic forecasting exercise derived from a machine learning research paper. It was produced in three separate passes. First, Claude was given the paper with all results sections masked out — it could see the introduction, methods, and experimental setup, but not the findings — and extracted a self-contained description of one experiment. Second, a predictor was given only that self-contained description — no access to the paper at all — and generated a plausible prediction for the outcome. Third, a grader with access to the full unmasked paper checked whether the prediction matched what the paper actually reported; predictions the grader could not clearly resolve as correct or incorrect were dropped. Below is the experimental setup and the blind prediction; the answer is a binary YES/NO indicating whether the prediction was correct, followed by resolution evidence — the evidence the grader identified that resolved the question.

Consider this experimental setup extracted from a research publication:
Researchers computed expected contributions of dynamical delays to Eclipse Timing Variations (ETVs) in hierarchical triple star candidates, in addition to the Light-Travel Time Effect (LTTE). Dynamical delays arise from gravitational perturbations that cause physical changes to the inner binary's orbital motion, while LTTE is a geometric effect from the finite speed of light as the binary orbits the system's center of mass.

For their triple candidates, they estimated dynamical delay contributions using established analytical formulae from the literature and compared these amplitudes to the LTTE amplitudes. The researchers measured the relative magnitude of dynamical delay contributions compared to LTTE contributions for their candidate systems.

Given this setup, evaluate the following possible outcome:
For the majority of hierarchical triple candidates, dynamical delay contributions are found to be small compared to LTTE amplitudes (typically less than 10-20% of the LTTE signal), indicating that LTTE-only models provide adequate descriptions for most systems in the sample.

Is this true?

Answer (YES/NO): NO